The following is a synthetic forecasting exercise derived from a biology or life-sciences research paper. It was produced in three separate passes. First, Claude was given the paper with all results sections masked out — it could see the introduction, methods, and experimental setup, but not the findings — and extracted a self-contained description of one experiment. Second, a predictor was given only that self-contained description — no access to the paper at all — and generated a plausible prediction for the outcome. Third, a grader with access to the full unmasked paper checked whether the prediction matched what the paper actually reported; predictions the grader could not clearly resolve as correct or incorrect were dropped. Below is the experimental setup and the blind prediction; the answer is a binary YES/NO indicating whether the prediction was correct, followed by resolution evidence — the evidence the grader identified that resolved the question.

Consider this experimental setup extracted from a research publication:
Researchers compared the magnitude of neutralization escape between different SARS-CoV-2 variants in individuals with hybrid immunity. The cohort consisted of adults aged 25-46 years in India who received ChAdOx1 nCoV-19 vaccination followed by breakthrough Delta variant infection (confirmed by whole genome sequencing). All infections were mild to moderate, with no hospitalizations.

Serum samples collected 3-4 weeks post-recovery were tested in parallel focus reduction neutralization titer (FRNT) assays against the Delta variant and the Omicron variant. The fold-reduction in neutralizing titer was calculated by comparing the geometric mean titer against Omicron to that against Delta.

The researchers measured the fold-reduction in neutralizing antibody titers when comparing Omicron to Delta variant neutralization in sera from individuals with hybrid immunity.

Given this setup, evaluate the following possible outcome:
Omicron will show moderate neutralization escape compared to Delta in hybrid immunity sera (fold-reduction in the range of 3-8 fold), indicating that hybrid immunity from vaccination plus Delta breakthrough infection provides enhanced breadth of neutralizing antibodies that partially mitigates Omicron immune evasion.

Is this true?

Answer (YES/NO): NO